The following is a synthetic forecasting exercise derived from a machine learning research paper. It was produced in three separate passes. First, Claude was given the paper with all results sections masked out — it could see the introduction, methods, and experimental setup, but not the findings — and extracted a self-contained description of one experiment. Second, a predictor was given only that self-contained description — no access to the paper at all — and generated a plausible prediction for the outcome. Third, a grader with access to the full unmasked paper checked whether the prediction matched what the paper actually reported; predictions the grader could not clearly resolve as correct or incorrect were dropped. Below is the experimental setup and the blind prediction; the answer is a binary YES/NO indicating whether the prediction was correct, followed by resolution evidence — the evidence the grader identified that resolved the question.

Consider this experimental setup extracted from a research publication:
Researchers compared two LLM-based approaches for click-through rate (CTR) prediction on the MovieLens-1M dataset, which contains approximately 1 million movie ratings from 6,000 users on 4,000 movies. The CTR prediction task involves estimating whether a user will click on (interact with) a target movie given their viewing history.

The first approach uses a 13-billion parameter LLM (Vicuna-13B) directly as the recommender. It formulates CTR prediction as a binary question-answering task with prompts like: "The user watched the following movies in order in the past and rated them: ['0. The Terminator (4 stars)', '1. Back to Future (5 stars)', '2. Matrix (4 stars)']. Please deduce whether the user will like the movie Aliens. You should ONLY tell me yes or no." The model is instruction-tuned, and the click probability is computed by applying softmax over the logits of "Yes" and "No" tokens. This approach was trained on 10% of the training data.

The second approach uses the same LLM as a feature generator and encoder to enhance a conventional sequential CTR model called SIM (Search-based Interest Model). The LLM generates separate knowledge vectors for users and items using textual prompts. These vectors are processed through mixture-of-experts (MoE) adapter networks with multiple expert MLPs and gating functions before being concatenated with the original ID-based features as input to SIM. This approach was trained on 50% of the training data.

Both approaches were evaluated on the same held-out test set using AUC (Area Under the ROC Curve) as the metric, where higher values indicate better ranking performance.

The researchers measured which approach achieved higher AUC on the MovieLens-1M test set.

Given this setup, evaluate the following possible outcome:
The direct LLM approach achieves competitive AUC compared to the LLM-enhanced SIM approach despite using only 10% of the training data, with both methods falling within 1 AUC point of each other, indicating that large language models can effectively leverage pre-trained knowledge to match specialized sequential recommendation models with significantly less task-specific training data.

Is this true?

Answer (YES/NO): YES